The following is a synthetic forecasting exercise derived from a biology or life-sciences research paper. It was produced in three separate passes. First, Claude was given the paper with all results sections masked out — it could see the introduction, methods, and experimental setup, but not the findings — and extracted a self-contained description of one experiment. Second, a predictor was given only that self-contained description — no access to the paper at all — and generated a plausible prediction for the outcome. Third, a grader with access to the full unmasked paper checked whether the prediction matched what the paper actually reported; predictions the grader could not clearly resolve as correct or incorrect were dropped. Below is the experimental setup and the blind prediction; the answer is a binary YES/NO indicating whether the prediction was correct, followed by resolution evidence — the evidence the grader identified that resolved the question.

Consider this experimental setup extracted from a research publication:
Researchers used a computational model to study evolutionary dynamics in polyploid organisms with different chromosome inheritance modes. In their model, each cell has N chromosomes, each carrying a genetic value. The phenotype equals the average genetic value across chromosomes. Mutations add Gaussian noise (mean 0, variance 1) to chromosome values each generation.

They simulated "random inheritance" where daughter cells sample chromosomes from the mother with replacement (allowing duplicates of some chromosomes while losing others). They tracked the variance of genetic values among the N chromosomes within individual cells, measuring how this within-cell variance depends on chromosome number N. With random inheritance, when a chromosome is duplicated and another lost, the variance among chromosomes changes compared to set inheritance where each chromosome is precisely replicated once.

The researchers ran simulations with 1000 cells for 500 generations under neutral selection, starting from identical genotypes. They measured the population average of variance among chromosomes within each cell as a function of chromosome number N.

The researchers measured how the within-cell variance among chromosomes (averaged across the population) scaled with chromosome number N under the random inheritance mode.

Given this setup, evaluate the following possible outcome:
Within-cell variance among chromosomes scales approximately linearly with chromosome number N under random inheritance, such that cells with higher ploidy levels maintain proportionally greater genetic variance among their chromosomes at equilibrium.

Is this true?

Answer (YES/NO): YES